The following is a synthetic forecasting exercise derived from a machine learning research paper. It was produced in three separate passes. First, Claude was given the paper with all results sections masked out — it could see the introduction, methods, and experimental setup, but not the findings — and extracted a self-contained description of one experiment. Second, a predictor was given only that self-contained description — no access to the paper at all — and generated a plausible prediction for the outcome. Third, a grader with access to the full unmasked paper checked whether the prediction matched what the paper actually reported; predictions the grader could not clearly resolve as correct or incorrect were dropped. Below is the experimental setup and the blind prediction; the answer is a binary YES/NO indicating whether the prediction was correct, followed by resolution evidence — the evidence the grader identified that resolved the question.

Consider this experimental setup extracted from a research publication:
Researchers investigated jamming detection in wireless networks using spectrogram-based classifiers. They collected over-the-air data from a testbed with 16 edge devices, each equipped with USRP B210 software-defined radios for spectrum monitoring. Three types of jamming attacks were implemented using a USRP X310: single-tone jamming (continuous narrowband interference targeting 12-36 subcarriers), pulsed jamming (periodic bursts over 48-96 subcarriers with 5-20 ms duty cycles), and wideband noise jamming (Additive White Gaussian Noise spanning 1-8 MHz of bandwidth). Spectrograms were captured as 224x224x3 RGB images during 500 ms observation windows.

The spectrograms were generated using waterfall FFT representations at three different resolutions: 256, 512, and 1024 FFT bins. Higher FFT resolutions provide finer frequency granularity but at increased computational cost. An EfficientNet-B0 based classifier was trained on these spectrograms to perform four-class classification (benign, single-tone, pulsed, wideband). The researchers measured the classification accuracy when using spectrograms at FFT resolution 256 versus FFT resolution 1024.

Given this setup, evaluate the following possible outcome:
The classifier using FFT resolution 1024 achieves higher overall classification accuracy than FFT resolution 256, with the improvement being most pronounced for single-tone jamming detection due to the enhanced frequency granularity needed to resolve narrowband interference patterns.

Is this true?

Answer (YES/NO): NO